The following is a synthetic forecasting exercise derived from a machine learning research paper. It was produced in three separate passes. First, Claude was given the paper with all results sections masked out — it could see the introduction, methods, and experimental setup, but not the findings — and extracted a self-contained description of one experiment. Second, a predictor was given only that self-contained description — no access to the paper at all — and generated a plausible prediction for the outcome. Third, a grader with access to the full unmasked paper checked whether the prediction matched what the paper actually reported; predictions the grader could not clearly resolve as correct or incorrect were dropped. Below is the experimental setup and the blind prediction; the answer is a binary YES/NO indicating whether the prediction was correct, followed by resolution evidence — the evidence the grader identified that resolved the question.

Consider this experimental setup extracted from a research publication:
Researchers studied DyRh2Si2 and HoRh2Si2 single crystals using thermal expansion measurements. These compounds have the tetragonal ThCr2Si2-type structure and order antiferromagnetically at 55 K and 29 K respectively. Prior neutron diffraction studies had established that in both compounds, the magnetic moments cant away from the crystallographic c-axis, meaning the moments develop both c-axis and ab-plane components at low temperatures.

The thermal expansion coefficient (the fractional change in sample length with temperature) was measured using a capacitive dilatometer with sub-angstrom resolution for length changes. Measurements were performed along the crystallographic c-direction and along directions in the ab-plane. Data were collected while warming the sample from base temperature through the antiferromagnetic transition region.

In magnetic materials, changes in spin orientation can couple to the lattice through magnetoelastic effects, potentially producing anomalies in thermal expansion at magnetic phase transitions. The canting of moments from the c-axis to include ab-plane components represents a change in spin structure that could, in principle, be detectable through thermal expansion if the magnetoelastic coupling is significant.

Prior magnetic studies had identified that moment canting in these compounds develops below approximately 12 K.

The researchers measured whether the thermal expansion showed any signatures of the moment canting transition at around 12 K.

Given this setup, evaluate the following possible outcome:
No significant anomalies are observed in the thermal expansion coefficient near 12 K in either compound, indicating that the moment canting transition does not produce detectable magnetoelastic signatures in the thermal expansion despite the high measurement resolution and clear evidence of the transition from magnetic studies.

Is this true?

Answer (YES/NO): NO